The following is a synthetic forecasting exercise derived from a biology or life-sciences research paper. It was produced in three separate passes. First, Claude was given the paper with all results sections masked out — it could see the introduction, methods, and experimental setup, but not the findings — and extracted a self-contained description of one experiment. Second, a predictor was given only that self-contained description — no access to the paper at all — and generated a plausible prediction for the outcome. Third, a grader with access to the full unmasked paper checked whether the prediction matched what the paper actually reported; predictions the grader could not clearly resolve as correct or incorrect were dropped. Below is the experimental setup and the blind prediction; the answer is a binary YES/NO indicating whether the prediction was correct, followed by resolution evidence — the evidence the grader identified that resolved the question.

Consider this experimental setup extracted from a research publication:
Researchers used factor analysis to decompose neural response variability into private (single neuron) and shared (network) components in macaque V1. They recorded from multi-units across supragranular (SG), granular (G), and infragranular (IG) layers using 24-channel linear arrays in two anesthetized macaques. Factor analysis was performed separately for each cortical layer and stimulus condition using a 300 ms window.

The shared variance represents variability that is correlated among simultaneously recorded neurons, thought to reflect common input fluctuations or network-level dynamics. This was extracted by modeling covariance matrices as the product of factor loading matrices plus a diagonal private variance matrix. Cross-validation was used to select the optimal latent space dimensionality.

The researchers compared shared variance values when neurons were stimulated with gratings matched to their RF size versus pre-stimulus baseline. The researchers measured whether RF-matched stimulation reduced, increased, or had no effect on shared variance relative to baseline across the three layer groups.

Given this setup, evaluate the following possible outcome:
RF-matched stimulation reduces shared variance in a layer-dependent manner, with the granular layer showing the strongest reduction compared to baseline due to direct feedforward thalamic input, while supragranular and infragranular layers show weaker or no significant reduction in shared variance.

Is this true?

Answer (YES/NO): NO